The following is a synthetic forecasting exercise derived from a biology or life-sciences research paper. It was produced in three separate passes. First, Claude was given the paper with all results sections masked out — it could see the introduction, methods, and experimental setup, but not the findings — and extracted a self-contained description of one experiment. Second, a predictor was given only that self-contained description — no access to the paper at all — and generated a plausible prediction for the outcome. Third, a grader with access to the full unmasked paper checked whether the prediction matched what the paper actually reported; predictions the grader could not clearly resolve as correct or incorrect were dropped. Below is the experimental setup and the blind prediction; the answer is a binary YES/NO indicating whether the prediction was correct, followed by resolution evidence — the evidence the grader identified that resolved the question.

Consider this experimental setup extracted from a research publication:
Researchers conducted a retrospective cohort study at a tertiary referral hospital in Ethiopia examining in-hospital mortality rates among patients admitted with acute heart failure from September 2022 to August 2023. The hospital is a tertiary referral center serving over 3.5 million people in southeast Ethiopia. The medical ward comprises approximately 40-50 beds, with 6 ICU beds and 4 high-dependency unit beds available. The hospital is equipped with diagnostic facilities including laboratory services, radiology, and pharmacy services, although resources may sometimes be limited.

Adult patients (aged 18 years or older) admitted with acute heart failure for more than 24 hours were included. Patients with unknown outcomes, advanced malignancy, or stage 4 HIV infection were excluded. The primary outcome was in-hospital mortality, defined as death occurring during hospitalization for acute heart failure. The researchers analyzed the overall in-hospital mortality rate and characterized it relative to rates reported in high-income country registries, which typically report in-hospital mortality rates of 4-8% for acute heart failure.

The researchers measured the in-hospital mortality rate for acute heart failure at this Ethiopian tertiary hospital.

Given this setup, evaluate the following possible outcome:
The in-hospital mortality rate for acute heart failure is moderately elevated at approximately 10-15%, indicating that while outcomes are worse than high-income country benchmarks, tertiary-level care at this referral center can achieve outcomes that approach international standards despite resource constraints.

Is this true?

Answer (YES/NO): YES